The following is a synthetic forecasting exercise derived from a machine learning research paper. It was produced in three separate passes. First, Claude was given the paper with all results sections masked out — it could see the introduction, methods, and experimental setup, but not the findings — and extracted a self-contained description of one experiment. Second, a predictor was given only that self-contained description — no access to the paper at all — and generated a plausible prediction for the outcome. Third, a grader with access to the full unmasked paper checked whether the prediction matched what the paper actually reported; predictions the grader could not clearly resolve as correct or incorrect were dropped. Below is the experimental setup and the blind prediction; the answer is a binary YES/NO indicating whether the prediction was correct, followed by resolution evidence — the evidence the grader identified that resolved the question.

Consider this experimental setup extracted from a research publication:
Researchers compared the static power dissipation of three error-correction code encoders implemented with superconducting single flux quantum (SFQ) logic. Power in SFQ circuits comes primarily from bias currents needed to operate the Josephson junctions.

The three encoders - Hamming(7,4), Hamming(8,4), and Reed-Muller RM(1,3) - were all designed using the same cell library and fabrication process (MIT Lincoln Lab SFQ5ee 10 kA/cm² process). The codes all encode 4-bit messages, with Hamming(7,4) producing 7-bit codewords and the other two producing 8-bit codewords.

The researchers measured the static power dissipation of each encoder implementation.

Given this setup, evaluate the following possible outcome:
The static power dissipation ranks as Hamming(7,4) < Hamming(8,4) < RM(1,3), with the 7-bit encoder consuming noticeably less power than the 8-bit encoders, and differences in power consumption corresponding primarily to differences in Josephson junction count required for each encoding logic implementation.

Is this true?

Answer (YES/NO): YES